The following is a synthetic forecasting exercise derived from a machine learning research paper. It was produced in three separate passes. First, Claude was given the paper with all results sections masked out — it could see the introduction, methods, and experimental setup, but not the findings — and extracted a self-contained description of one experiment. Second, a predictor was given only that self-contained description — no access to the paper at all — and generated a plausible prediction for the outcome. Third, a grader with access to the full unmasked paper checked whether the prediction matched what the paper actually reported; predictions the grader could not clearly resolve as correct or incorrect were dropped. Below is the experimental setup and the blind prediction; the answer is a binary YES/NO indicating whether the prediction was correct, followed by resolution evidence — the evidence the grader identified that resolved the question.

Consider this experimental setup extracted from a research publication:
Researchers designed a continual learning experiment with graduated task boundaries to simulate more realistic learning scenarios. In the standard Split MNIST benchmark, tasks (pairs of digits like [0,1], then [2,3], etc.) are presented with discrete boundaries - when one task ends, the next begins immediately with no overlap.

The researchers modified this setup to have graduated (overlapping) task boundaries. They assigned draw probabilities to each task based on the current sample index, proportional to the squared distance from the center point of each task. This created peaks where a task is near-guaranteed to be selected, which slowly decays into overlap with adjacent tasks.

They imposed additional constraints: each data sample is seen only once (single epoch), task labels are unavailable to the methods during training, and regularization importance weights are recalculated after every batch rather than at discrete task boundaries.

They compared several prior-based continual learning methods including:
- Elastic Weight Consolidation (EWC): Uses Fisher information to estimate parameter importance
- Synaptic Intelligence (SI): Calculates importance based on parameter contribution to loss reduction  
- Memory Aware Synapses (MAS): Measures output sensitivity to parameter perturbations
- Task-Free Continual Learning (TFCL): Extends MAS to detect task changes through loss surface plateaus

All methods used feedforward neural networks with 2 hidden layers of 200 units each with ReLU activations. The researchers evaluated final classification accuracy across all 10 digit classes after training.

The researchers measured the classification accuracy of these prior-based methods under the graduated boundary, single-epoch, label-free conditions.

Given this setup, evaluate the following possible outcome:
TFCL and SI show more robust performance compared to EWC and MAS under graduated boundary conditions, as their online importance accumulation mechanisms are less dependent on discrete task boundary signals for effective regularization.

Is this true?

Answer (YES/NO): NO